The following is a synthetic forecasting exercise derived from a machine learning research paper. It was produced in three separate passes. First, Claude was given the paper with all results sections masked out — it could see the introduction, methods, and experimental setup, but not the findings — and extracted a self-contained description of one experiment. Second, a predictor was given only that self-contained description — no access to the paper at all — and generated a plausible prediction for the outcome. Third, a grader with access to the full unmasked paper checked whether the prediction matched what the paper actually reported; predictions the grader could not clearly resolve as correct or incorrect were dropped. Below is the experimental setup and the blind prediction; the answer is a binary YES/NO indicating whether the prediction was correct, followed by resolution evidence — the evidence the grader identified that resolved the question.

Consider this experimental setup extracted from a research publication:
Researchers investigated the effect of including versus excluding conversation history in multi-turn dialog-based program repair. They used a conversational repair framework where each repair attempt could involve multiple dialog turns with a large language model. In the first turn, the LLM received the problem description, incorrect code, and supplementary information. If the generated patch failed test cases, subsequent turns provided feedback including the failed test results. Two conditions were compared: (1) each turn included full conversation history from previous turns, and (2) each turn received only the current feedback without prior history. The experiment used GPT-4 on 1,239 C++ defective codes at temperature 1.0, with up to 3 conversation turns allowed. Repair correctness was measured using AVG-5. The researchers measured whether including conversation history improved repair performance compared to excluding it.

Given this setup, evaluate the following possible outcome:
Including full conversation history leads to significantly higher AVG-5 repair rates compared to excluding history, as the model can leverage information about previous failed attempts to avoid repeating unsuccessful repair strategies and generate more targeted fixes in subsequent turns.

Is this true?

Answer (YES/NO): YES